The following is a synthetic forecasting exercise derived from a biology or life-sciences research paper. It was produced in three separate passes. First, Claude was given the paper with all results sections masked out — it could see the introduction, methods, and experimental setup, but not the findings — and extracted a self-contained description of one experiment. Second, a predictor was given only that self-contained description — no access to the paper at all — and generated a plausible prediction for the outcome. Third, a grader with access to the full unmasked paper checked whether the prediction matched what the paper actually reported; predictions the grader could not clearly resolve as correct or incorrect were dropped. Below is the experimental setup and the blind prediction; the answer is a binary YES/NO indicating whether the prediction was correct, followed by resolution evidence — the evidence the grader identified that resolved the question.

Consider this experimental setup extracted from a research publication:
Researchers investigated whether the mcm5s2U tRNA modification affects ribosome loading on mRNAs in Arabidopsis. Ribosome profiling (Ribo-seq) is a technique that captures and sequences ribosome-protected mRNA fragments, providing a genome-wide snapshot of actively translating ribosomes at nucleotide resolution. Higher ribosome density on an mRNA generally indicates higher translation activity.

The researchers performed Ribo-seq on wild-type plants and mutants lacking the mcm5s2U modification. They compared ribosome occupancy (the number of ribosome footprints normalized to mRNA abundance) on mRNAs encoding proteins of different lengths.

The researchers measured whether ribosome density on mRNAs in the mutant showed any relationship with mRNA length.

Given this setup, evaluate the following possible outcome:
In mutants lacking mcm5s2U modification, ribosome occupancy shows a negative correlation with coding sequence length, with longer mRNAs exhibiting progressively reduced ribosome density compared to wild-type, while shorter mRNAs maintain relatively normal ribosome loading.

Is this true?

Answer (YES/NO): YES